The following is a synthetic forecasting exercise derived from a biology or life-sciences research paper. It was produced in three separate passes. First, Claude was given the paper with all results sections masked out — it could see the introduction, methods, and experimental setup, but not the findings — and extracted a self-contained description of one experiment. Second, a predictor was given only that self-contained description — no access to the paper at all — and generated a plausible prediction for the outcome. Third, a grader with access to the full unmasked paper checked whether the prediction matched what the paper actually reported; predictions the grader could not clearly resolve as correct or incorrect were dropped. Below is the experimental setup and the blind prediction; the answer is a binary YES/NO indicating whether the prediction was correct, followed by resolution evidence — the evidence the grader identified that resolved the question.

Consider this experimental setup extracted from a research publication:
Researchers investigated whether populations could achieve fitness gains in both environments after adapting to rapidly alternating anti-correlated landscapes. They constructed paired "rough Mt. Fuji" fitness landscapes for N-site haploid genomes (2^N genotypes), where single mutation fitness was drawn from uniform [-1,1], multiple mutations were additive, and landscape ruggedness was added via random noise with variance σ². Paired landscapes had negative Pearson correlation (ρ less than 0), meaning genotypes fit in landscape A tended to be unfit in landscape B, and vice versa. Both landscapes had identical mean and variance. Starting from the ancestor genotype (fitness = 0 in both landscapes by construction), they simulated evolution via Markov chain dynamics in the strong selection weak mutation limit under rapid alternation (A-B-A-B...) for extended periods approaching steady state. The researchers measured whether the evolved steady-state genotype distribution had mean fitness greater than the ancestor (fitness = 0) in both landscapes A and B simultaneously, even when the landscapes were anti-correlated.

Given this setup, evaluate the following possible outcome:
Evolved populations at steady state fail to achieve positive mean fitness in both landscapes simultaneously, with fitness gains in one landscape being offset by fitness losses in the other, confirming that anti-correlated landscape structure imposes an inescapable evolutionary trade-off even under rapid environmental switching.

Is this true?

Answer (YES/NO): NO